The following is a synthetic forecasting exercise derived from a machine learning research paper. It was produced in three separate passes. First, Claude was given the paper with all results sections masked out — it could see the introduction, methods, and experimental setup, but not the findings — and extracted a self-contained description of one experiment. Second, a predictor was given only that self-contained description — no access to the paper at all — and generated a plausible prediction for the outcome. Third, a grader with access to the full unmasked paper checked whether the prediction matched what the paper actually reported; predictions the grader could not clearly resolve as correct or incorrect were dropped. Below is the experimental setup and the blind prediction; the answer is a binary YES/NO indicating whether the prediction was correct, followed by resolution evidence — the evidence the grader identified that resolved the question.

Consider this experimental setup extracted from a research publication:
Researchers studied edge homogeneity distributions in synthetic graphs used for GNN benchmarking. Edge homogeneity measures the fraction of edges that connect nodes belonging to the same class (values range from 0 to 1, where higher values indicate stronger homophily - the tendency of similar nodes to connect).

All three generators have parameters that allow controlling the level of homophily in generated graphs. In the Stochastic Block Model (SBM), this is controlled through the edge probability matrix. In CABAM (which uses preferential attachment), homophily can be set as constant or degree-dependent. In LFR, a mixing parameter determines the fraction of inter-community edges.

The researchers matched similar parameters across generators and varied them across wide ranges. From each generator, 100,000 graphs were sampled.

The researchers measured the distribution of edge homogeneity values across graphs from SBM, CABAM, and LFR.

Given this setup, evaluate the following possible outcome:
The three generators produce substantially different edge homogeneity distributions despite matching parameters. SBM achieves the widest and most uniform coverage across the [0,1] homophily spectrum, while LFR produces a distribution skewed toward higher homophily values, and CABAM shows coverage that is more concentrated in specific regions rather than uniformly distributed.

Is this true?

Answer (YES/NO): NO